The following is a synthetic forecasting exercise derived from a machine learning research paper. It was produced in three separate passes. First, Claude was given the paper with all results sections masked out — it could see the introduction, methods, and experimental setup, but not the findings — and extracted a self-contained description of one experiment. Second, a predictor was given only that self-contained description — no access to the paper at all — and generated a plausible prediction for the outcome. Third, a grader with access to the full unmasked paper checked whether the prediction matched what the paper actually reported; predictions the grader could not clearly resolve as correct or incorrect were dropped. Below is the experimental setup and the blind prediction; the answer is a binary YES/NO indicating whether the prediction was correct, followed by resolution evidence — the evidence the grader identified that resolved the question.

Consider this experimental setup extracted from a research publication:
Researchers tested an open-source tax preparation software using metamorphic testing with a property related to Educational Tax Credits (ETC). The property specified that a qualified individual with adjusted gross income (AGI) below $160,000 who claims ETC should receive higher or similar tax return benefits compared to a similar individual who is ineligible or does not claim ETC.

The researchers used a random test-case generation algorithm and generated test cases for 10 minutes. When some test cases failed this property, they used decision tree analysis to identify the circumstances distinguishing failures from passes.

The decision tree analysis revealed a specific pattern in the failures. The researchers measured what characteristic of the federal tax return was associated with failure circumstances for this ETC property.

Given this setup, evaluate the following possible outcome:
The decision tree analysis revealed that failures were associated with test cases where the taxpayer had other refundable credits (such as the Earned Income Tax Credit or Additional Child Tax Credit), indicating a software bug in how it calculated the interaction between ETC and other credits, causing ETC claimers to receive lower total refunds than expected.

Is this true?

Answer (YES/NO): NO